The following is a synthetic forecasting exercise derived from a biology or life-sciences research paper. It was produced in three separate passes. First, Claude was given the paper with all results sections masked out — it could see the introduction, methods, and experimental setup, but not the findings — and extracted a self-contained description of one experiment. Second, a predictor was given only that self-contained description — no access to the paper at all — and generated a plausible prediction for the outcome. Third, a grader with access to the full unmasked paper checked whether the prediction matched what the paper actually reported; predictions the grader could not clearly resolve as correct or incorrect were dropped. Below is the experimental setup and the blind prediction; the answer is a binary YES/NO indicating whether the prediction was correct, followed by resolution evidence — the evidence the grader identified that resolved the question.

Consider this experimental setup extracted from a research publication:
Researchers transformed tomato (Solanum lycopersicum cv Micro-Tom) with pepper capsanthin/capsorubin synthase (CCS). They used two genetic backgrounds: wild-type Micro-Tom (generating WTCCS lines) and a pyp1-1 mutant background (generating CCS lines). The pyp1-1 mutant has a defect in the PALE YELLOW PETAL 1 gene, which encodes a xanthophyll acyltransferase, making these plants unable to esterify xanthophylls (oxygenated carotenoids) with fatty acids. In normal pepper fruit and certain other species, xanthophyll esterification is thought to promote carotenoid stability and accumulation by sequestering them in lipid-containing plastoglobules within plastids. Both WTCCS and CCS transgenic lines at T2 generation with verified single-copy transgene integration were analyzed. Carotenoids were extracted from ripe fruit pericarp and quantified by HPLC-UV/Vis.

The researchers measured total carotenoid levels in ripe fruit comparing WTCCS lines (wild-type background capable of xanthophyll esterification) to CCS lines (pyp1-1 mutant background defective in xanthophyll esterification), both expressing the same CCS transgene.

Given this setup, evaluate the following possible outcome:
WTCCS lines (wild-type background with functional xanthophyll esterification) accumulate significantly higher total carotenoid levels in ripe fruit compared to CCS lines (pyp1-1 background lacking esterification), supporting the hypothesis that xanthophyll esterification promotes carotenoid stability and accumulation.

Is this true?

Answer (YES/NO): YES